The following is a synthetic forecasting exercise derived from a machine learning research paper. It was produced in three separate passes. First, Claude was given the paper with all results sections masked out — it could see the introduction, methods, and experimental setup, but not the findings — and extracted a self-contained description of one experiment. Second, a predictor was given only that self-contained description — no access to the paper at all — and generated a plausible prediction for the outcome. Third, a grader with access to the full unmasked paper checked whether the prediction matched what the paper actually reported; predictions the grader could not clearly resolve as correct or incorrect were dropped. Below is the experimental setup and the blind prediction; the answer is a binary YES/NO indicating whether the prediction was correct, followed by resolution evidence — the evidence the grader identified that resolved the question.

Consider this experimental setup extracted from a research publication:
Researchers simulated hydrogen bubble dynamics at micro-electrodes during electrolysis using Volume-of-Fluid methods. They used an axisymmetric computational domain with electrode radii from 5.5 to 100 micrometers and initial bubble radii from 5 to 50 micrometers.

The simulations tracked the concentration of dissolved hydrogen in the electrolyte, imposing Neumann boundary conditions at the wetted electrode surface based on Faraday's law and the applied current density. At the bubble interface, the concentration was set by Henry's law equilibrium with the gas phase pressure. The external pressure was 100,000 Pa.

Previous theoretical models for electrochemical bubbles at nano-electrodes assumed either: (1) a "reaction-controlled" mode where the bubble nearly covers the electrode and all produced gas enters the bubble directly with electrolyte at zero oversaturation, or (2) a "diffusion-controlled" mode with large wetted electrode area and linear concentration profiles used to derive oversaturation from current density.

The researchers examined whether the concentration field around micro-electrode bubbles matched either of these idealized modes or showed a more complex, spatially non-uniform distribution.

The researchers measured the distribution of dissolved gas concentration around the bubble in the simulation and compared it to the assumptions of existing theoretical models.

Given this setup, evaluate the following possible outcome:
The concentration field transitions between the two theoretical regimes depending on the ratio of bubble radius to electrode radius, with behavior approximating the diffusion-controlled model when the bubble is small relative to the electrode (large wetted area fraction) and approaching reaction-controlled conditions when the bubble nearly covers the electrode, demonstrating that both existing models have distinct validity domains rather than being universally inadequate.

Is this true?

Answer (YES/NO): NO